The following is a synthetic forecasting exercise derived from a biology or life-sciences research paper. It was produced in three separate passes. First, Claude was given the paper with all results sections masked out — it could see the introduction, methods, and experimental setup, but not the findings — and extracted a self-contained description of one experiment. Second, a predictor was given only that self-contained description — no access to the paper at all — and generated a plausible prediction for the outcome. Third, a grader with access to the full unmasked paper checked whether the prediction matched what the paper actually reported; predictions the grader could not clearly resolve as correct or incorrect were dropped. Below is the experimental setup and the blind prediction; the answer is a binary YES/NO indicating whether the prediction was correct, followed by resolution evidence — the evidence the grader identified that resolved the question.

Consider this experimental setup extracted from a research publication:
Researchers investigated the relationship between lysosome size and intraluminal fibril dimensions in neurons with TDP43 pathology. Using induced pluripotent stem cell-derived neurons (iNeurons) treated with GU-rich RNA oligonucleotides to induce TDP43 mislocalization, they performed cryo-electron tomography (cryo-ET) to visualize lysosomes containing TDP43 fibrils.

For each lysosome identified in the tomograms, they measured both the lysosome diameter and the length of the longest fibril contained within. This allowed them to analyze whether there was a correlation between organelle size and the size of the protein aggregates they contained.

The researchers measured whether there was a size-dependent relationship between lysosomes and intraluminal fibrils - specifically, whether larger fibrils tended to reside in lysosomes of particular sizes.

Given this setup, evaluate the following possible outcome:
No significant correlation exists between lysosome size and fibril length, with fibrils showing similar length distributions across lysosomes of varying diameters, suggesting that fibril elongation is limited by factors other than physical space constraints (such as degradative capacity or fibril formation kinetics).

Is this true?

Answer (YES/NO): NO